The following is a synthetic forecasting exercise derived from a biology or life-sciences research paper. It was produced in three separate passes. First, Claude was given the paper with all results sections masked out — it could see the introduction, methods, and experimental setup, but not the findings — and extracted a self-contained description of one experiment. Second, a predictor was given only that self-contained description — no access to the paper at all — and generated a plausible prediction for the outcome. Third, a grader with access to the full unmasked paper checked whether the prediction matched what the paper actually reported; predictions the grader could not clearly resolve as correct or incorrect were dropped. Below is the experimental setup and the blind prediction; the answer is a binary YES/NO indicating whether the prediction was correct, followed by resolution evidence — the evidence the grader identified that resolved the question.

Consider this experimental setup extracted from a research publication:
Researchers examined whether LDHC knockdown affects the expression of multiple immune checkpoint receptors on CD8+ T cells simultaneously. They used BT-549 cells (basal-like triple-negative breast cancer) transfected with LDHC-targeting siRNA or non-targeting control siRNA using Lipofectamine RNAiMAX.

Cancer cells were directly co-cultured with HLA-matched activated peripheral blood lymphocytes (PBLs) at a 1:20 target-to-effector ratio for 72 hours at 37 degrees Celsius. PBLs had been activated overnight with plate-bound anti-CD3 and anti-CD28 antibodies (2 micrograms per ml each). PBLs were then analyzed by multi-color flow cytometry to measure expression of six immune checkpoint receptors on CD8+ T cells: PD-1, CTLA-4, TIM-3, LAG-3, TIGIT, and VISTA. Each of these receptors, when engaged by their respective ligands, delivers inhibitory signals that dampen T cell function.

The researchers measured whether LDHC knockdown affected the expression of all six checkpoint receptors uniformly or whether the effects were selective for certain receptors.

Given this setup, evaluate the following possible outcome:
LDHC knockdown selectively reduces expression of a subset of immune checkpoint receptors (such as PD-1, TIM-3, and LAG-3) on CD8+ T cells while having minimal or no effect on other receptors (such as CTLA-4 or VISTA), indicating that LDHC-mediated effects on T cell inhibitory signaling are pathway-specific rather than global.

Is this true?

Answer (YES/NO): NO